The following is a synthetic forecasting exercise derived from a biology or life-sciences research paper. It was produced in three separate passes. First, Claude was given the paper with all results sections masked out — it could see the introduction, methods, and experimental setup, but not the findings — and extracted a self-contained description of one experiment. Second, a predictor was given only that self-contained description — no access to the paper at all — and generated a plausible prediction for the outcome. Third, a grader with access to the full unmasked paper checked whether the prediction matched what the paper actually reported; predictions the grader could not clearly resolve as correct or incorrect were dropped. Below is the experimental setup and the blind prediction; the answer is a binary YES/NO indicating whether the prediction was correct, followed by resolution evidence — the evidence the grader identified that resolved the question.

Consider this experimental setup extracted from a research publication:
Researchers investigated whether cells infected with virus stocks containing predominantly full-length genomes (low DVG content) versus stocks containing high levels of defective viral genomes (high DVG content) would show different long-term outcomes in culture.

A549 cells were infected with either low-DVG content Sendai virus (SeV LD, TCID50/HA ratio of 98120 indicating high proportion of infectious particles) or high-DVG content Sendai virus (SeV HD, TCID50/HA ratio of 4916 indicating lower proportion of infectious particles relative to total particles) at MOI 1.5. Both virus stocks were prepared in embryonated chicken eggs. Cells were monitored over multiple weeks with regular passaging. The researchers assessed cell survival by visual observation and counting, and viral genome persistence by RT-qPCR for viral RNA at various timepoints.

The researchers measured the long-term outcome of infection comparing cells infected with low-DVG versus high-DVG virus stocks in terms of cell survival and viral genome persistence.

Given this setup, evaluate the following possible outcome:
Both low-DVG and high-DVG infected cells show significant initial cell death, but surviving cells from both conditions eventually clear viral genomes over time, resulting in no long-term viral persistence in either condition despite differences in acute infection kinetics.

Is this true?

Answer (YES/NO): NO